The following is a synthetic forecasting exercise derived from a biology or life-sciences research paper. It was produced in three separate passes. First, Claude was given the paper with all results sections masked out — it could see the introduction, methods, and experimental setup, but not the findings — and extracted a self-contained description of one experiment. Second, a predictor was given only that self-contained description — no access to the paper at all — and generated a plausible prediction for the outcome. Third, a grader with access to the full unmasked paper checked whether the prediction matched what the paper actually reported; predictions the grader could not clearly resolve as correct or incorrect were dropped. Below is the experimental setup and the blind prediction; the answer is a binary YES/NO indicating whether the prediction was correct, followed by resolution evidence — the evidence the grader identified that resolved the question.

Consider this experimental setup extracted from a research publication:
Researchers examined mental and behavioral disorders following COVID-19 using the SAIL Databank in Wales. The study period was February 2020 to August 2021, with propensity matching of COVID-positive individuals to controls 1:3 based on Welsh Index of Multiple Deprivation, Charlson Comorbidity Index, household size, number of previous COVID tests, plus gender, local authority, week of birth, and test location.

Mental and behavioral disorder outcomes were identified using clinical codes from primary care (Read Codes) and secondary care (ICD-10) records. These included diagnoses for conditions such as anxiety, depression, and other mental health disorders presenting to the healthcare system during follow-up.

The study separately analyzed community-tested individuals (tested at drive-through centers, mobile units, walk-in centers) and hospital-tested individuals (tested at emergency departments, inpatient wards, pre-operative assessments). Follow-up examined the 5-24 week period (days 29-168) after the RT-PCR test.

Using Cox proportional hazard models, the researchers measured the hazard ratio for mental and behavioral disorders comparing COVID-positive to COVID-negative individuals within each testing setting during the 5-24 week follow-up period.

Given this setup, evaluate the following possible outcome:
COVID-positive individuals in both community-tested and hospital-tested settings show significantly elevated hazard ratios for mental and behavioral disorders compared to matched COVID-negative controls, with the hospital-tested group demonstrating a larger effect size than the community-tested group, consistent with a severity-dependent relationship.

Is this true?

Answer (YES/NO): NO